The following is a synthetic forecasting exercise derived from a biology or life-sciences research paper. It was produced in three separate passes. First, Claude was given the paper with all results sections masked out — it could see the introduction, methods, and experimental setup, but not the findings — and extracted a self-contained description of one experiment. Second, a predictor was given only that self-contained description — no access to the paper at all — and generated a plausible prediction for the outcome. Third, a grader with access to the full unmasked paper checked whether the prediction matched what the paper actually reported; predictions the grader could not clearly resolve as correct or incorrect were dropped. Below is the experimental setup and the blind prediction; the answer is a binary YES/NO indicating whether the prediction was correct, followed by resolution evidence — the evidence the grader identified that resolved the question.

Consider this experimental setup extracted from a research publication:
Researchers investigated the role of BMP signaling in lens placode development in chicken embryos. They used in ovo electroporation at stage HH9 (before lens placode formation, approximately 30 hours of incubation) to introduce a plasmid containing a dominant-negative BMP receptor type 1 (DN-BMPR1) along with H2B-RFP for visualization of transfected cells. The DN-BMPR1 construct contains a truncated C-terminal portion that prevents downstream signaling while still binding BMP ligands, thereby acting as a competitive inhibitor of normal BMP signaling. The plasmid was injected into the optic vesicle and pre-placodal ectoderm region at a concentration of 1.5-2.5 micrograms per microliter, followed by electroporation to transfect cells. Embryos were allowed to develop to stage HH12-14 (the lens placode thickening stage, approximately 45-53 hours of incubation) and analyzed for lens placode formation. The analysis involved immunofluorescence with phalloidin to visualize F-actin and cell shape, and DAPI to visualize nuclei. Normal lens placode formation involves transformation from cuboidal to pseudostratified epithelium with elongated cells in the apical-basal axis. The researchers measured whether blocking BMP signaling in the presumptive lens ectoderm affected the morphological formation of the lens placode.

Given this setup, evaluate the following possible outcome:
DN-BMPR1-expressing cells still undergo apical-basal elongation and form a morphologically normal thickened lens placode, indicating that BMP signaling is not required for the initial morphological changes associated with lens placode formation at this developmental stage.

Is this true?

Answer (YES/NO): NO